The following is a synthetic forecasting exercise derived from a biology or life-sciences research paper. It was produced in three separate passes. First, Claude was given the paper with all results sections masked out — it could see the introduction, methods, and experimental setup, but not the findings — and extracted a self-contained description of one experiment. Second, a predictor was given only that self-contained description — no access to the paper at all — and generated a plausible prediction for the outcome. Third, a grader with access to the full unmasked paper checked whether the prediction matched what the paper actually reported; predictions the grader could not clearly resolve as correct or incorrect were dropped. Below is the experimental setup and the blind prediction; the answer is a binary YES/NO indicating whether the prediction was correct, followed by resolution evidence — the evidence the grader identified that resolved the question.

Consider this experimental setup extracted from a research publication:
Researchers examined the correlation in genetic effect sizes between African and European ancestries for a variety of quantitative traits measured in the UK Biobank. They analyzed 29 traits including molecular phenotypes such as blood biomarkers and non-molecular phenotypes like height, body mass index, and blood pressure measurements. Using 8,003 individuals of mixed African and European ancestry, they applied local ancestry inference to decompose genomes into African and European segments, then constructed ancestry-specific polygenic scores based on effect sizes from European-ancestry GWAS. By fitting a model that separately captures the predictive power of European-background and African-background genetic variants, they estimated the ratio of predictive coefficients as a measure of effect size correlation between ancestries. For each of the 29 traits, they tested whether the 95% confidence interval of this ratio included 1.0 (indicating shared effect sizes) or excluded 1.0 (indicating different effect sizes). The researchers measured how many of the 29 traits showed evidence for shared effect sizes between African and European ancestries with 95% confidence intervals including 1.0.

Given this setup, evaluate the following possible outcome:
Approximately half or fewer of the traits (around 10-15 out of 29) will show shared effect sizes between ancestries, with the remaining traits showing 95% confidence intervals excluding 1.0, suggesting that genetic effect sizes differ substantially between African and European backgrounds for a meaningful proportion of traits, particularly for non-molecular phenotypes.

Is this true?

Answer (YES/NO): NO